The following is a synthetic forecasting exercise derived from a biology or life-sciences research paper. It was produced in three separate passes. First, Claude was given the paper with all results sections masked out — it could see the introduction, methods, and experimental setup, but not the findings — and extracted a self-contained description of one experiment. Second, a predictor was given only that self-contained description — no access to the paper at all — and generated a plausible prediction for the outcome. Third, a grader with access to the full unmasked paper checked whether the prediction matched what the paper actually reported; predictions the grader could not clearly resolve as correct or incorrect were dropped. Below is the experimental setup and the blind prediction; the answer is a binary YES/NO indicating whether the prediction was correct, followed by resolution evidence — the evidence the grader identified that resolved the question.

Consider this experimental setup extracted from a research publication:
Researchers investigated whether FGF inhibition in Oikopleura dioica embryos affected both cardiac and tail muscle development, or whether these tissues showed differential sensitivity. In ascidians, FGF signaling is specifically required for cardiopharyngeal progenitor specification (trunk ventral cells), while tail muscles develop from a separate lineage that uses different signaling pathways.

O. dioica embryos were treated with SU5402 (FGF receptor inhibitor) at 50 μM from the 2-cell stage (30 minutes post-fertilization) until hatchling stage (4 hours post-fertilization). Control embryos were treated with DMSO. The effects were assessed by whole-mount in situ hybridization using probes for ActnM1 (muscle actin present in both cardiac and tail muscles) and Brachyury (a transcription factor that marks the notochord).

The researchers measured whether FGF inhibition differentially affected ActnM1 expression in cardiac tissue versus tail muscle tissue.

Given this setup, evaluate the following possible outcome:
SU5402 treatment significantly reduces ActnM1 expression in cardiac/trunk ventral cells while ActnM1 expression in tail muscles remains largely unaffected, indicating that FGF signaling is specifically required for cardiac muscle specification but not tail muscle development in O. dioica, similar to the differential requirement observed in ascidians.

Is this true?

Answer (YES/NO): NO